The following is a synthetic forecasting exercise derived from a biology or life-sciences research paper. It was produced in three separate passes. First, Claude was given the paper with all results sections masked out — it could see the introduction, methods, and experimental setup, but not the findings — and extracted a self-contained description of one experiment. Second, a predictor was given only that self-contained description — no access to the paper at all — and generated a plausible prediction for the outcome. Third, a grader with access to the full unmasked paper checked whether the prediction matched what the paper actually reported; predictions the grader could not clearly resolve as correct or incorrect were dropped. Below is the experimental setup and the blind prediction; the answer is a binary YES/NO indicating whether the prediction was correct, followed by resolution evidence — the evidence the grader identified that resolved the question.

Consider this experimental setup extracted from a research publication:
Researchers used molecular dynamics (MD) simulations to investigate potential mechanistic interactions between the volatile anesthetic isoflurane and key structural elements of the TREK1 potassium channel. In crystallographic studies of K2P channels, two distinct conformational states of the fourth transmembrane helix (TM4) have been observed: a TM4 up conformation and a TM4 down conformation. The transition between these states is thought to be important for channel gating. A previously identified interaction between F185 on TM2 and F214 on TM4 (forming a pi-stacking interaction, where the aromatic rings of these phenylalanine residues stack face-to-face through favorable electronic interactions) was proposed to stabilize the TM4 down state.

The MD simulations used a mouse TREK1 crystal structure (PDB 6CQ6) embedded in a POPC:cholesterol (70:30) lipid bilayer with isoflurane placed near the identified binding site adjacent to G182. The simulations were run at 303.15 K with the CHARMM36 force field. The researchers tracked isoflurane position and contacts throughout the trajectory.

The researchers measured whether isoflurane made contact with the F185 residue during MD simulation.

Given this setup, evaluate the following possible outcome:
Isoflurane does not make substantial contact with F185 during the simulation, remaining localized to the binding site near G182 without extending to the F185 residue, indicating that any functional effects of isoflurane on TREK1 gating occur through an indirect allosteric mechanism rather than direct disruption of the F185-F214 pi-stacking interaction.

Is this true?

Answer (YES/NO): NO